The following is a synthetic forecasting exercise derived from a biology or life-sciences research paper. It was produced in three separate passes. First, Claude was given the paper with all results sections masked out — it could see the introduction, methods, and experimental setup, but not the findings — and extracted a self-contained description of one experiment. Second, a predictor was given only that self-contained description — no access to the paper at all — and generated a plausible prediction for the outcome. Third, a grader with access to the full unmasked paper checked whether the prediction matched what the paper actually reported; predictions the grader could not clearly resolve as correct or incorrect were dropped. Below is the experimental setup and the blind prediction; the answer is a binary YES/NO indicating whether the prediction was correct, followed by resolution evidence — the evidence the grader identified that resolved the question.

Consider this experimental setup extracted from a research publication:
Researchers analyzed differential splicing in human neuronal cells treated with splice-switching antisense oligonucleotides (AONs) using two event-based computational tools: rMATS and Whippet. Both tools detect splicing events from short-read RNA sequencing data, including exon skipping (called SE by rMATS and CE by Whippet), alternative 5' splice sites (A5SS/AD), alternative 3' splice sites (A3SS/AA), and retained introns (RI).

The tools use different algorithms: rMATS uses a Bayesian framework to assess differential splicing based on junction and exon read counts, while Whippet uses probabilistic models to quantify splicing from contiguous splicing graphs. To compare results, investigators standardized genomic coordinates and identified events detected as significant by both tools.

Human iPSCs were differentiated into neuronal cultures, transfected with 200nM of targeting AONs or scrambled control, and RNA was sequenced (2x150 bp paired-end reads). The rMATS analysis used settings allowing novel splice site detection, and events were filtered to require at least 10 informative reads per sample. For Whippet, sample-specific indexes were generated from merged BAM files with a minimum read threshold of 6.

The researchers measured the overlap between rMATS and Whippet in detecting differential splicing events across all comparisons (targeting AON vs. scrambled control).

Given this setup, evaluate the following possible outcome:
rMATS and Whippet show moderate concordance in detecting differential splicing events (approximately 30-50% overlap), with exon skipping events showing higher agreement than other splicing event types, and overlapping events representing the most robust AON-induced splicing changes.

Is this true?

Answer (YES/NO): NO